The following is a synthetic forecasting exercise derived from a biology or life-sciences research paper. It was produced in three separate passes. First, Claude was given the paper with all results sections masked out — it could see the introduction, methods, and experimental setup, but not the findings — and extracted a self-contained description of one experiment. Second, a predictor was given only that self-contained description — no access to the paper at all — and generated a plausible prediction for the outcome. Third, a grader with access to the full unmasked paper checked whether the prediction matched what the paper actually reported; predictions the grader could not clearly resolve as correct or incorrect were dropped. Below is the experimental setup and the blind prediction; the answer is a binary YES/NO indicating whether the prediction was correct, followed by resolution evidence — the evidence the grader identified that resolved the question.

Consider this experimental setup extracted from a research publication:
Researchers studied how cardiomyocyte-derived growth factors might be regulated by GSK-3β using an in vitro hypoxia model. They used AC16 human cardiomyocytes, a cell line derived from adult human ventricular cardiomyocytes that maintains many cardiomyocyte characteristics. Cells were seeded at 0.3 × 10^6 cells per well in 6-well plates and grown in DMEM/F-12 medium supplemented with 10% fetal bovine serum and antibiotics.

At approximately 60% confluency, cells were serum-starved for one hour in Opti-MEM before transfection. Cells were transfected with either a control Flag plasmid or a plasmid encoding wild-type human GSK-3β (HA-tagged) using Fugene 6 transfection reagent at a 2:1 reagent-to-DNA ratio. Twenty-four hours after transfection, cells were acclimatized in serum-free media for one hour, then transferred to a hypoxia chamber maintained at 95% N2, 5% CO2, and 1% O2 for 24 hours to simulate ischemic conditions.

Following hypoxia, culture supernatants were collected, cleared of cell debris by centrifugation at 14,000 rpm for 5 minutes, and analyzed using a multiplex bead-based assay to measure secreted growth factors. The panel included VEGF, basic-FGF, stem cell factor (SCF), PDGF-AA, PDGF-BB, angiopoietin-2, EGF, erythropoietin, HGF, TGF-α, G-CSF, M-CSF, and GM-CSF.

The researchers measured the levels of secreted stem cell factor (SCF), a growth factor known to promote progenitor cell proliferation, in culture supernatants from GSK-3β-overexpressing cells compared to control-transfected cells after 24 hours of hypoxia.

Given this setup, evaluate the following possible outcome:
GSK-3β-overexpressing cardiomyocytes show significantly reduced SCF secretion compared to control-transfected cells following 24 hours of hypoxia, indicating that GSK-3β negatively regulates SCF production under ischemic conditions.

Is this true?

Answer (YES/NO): YES